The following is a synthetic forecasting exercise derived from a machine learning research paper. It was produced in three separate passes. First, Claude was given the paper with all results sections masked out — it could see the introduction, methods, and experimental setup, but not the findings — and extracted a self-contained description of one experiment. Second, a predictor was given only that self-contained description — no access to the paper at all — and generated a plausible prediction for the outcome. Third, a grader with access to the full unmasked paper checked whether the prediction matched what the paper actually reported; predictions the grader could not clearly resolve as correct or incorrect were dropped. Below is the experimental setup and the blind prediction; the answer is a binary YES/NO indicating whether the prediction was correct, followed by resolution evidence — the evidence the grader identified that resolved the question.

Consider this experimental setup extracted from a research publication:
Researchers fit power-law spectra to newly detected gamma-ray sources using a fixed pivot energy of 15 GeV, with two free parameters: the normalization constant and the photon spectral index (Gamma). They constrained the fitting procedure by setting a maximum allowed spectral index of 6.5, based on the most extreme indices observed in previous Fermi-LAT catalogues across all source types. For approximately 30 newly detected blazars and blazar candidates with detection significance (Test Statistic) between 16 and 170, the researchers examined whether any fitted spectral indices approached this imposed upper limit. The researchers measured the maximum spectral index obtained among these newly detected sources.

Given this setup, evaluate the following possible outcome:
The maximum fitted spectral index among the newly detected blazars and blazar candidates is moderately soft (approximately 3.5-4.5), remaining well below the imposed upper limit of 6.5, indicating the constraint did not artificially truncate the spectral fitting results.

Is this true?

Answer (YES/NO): YES